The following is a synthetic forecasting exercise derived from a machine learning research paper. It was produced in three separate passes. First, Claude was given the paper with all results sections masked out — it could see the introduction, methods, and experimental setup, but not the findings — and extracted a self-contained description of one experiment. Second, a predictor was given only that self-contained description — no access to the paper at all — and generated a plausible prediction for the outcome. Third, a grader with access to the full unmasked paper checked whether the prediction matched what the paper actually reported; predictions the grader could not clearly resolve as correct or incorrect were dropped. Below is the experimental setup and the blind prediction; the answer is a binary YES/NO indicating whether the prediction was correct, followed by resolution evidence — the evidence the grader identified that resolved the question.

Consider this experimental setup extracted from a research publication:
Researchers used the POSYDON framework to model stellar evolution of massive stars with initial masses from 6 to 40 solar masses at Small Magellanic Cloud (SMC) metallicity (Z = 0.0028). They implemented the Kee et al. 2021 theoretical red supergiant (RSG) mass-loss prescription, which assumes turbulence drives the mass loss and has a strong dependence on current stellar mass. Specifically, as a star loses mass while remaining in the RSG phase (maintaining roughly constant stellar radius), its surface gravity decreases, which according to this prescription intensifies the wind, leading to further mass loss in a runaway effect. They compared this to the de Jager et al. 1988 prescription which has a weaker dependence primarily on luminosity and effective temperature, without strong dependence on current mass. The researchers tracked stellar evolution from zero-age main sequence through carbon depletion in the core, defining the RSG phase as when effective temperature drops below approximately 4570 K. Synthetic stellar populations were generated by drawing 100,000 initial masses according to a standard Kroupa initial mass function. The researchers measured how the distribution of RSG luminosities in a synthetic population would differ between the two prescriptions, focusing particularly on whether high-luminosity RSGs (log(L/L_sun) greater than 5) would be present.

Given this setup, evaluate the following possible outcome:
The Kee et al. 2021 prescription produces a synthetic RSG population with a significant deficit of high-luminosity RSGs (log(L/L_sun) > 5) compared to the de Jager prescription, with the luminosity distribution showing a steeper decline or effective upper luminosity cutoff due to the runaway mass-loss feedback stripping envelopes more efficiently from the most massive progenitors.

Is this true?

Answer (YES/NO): YES